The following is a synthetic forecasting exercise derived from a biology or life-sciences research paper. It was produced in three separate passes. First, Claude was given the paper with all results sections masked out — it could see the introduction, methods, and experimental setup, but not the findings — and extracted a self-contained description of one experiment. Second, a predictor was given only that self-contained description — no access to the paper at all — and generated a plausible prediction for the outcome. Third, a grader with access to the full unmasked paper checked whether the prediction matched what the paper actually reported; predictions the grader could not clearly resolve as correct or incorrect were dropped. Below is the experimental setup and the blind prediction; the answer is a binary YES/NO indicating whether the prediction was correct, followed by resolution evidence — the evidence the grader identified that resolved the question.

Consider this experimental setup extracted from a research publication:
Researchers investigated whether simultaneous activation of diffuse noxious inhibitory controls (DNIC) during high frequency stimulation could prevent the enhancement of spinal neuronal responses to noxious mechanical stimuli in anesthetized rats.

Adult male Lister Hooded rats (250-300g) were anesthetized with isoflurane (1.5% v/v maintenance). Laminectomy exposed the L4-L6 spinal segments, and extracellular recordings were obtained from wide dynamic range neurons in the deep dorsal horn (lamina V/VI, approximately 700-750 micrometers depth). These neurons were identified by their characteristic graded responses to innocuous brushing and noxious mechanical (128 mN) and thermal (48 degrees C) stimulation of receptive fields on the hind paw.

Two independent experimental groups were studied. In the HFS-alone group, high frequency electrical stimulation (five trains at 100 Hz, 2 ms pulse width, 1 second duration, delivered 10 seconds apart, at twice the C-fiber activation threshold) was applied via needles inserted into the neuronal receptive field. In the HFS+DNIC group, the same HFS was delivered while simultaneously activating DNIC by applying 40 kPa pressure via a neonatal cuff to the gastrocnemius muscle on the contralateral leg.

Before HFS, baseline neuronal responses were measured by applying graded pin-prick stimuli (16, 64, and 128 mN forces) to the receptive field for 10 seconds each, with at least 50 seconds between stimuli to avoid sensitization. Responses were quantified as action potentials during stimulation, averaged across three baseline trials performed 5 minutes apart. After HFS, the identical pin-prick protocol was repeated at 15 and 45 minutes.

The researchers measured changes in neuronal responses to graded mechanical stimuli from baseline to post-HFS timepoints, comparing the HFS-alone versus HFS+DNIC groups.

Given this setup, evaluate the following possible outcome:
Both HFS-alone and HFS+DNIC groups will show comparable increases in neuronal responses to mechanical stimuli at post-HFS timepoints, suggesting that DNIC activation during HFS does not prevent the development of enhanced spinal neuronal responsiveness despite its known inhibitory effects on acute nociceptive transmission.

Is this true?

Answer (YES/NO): YES